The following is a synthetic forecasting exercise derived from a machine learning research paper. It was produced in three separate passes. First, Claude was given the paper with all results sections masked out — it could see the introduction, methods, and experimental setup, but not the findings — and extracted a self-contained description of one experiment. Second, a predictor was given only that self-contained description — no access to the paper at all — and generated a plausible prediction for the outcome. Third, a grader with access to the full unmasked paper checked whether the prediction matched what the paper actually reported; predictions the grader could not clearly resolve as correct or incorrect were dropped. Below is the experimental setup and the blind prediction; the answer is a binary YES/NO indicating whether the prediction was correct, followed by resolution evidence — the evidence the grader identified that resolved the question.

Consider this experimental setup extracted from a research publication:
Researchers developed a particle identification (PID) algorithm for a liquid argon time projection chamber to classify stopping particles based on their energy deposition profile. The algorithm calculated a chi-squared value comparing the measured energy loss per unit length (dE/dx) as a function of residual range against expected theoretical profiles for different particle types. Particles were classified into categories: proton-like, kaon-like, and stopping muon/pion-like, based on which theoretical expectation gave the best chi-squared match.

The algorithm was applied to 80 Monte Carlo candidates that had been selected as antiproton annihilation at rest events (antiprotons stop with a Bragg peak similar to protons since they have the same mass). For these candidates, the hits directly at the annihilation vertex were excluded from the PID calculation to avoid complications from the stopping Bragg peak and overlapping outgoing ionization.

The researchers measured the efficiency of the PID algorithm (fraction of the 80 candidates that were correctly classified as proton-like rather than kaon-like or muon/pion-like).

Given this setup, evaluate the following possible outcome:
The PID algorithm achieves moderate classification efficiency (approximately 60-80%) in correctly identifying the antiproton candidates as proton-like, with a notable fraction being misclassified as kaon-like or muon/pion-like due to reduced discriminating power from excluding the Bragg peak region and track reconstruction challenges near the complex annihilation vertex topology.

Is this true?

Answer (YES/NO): NO